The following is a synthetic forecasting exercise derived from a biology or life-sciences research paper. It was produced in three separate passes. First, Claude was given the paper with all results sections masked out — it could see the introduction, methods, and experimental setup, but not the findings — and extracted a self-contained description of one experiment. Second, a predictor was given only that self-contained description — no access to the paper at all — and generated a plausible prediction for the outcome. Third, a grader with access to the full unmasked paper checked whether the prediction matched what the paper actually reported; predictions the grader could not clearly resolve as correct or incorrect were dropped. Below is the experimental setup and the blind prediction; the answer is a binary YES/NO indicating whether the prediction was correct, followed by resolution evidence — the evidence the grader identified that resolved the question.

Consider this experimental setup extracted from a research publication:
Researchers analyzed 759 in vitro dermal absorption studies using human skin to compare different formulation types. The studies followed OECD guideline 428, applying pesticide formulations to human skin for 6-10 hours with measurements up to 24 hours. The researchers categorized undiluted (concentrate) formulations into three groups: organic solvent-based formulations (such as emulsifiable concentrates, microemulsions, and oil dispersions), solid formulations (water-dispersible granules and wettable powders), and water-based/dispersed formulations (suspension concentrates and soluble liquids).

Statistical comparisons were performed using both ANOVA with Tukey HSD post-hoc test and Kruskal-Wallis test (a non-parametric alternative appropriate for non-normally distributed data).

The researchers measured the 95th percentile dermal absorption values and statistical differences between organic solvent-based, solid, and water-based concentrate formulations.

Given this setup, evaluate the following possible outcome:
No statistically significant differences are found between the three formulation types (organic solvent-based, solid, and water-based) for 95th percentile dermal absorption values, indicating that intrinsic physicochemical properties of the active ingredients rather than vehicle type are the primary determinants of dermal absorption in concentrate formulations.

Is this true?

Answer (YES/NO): NO